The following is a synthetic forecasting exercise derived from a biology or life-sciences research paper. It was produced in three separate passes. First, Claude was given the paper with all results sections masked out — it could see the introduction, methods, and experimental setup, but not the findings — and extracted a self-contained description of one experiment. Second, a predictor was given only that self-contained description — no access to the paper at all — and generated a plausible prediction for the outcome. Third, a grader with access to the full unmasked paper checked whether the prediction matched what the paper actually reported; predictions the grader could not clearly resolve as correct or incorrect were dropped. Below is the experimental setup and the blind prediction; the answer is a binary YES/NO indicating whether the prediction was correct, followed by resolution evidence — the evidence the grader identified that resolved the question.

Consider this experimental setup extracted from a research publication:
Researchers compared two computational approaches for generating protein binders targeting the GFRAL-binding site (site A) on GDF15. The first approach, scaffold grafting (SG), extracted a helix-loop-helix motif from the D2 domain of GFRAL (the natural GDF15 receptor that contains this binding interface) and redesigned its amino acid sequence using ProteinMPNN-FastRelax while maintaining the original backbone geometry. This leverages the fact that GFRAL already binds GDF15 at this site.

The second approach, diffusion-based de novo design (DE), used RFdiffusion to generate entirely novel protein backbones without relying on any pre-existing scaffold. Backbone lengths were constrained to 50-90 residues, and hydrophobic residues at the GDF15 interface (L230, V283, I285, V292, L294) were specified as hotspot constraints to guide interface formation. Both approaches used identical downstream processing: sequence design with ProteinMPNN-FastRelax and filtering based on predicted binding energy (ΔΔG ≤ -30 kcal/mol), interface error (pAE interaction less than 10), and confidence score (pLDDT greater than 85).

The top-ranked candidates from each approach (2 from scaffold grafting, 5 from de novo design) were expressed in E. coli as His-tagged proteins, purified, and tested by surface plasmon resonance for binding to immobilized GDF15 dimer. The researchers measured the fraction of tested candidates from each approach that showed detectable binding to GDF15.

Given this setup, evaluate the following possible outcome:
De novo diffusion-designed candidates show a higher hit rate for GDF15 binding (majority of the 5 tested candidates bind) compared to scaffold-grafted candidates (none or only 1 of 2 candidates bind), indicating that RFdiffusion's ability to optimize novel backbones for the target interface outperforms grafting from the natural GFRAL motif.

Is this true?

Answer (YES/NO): NO